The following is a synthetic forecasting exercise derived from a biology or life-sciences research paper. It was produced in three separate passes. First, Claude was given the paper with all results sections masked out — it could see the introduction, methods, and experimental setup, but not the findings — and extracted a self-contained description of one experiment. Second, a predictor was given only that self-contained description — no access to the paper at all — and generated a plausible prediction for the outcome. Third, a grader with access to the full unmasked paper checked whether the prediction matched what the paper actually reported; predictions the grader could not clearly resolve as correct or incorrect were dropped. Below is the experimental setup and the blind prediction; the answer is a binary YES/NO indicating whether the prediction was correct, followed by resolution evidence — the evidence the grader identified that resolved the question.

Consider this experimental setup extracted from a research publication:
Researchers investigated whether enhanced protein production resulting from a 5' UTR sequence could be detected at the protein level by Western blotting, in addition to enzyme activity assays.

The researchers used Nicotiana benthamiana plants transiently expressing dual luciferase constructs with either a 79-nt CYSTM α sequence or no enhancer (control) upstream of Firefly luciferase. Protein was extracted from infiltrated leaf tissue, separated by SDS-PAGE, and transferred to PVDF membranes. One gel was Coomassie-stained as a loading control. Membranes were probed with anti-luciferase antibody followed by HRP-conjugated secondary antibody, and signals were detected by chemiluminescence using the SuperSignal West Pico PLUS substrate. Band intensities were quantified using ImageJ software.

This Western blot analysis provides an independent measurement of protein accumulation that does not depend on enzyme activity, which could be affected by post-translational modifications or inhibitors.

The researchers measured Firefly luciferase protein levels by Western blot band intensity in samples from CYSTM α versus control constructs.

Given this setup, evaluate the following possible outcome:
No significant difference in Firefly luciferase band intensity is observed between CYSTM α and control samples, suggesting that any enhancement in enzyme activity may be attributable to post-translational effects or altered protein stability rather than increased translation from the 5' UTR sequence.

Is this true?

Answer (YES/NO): NO